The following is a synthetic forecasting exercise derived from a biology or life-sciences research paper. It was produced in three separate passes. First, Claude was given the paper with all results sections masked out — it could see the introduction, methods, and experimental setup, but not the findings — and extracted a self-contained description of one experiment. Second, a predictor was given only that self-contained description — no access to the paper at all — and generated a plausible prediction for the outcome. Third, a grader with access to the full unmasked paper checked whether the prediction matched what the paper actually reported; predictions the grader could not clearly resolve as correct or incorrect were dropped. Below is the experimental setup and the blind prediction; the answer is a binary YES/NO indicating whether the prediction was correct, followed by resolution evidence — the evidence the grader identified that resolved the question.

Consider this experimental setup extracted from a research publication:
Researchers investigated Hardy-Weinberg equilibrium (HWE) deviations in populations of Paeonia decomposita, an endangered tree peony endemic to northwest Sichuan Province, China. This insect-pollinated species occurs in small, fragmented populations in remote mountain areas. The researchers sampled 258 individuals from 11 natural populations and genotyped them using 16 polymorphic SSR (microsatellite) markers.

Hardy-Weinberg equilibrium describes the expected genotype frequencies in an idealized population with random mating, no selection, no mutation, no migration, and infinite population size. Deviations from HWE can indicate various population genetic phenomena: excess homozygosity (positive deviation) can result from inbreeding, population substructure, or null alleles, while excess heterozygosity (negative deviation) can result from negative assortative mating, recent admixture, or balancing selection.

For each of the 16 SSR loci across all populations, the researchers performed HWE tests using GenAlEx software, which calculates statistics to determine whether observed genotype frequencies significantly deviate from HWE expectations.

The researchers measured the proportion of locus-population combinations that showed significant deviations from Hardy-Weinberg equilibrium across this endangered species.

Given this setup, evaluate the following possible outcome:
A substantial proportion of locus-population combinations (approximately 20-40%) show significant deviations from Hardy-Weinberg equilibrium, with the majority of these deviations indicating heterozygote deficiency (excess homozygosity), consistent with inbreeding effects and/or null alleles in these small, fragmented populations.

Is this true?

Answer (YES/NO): NO